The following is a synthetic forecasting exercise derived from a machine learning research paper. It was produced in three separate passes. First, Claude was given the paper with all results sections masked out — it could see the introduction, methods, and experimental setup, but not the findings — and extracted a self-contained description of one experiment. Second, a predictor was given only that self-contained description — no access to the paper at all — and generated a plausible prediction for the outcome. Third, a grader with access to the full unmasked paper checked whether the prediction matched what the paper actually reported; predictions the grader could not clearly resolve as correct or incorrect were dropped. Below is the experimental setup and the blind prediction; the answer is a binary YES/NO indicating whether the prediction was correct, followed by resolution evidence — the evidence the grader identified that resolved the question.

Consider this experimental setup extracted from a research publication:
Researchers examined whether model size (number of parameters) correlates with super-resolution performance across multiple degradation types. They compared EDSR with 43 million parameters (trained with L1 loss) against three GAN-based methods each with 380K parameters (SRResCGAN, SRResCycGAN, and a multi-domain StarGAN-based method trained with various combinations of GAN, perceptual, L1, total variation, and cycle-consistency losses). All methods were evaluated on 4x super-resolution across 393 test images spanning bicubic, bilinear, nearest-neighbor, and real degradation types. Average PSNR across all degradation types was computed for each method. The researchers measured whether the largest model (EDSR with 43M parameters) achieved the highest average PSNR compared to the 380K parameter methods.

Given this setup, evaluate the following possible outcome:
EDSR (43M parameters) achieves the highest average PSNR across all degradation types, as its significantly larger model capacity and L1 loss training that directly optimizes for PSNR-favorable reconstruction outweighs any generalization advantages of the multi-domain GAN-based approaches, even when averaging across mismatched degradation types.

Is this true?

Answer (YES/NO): NO